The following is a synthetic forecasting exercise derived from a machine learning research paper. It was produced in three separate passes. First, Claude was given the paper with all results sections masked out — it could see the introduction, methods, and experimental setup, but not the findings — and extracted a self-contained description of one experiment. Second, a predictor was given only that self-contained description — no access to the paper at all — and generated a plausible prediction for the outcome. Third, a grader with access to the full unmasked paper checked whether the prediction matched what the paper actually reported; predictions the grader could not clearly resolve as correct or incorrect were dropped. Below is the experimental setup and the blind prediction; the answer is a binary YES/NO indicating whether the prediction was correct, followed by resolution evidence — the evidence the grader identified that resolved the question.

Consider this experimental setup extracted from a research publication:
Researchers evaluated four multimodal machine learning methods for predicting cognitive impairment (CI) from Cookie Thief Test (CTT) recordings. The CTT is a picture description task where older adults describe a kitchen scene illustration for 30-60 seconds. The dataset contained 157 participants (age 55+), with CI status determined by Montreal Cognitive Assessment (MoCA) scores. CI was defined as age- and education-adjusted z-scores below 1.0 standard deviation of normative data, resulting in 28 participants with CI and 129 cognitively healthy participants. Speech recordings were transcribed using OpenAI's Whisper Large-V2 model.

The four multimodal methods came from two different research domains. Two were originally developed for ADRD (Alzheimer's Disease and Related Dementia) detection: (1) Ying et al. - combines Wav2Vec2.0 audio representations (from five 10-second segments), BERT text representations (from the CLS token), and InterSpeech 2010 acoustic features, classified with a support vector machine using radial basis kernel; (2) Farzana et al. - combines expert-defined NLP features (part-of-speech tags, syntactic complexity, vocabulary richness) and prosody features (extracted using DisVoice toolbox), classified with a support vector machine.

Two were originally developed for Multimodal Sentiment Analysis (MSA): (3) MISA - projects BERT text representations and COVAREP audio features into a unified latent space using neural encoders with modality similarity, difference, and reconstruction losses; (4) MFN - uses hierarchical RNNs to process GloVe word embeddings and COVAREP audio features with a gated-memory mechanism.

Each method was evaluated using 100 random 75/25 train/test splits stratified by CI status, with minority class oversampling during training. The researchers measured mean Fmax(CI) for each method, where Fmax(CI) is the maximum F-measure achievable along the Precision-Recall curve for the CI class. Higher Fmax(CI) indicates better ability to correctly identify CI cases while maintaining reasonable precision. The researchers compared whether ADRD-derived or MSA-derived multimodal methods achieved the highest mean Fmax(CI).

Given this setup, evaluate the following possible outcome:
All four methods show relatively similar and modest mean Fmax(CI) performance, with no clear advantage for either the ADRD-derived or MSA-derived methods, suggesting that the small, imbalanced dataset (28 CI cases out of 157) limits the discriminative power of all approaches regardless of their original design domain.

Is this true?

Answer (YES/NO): NO